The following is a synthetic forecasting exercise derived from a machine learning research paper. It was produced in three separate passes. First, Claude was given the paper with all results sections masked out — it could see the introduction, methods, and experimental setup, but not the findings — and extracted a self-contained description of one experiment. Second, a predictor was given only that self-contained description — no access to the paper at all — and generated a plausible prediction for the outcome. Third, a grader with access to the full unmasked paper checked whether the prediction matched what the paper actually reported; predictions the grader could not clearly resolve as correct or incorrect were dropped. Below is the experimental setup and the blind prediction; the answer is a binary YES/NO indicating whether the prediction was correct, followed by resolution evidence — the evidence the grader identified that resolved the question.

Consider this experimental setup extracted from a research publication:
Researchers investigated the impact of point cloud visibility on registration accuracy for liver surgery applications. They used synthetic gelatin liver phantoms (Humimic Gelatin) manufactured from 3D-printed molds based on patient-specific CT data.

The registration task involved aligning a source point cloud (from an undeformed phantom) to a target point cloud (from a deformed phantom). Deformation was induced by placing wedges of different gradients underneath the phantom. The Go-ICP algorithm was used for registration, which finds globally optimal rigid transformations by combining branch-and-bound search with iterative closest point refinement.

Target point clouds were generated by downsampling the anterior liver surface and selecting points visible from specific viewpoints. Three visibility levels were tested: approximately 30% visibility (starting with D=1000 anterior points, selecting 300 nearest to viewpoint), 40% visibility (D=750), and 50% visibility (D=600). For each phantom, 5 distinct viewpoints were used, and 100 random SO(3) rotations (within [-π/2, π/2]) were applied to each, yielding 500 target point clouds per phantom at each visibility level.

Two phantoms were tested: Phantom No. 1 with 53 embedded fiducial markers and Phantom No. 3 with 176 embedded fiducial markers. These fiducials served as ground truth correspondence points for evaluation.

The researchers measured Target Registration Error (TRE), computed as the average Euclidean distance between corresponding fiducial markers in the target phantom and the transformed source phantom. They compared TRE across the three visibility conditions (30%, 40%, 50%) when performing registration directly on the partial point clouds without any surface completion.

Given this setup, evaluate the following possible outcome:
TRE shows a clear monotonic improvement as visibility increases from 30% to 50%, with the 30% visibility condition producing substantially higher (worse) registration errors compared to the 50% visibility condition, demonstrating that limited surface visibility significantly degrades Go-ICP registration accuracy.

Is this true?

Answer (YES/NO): YES